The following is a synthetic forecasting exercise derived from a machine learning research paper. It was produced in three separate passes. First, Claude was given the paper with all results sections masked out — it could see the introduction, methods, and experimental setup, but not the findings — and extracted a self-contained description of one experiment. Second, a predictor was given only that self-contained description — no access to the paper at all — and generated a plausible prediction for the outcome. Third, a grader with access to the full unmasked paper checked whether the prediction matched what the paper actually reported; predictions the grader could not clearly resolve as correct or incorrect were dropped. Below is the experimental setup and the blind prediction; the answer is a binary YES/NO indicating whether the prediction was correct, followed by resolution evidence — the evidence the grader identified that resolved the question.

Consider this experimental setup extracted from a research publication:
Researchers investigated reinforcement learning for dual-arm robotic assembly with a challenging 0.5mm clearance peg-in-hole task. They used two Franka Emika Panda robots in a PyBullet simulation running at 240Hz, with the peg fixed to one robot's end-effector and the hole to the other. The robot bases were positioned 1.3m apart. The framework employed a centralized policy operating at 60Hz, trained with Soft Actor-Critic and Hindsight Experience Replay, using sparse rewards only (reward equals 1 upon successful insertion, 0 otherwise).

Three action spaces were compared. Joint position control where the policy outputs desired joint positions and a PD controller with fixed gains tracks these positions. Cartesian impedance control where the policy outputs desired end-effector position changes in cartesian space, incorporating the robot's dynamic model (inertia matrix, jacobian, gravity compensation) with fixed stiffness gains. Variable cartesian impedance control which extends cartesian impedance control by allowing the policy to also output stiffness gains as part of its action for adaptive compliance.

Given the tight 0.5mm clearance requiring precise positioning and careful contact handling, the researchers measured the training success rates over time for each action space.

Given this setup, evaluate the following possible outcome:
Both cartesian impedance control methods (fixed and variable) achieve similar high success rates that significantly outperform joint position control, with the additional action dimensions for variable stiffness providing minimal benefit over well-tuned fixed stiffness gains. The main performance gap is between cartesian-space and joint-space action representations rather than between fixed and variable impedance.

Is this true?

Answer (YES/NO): NO